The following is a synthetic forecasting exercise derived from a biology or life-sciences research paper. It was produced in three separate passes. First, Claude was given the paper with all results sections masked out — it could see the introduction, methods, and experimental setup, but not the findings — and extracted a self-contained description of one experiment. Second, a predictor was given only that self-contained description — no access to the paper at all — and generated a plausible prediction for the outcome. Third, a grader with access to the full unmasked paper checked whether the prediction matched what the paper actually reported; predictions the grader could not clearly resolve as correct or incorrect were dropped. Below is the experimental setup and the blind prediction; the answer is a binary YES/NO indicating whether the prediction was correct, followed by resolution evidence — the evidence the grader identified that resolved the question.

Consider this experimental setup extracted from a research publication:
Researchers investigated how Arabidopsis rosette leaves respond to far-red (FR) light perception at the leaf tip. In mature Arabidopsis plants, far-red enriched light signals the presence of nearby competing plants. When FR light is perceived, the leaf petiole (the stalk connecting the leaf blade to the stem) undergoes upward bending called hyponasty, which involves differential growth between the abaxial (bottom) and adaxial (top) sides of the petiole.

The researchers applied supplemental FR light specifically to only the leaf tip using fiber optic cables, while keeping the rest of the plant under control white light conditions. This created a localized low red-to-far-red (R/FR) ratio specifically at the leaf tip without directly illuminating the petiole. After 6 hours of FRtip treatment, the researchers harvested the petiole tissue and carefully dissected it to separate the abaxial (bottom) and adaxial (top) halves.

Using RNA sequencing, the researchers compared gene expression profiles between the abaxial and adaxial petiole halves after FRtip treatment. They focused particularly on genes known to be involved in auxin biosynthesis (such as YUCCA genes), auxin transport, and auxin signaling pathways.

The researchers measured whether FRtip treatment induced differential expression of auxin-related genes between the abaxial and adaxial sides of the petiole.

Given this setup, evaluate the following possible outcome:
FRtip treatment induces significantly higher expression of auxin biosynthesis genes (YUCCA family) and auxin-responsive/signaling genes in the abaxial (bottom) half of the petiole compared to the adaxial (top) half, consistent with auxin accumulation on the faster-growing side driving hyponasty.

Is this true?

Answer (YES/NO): NO